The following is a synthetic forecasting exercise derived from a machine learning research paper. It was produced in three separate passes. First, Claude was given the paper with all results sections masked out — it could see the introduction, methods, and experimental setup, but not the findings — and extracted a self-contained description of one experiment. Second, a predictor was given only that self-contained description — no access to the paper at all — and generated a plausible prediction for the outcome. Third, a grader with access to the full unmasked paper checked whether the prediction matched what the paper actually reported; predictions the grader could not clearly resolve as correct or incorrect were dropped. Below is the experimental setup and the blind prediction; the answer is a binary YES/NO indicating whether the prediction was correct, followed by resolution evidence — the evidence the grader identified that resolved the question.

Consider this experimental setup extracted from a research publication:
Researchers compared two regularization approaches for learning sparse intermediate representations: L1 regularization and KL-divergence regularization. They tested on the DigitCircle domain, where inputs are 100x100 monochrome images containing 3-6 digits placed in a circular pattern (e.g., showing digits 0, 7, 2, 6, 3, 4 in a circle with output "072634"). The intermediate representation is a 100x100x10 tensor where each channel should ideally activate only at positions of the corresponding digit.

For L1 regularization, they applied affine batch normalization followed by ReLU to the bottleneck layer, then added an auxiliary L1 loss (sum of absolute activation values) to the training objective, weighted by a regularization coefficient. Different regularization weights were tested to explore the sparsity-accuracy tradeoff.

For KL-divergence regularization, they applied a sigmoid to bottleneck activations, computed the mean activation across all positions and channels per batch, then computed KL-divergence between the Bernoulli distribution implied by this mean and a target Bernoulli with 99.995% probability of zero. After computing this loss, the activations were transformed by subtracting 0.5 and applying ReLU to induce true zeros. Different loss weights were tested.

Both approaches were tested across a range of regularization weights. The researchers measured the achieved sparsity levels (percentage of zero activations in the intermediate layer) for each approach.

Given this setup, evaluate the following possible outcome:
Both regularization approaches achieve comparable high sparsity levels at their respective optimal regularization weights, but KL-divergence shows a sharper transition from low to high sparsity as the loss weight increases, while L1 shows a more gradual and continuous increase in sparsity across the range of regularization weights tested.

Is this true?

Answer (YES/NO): NO